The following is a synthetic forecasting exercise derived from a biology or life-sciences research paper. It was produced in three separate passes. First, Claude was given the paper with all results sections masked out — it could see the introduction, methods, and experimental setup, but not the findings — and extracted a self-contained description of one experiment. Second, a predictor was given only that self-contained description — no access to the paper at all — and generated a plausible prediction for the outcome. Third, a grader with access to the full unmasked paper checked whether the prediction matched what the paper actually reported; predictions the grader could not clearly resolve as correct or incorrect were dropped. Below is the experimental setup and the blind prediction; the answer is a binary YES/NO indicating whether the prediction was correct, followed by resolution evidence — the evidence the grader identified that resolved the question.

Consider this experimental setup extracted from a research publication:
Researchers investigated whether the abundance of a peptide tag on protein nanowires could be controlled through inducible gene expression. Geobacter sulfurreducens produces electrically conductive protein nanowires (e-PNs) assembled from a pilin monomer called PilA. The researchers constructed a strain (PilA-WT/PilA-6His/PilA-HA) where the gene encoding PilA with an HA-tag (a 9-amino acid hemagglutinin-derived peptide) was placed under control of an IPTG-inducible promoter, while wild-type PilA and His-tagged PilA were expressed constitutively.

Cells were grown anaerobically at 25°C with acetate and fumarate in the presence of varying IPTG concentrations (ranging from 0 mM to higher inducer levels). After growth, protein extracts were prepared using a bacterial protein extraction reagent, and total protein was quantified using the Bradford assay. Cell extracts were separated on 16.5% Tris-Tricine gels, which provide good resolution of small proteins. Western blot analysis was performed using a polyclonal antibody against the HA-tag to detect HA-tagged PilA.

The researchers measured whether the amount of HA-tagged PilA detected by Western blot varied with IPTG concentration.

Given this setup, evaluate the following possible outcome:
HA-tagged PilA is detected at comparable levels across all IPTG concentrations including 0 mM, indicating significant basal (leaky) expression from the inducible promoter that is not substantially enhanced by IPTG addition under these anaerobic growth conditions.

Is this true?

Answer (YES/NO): NO